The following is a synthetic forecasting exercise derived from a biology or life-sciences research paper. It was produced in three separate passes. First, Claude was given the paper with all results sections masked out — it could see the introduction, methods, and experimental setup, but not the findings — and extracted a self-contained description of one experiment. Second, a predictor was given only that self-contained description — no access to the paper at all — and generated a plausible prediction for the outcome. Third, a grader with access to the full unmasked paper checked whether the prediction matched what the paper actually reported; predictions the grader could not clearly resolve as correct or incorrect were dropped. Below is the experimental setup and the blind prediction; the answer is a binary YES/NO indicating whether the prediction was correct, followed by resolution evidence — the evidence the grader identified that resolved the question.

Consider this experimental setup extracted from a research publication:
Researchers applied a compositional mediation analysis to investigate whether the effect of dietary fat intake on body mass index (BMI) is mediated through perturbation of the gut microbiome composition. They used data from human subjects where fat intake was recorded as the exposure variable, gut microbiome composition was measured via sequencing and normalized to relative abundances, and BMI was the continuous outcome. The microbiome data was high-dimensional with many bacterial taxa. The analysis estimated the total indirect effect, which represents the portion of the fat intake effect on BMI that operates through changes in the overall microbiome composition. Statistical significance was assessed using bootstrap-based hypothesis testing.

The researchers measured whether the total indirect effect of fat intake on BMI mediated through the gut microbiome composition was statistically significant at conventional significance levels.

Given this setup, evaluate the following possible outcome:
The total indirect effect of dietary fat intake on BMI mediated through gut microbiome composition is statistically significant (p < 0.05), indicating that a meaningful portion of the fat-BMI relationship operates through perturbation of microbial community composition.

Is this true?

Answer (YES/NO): NO